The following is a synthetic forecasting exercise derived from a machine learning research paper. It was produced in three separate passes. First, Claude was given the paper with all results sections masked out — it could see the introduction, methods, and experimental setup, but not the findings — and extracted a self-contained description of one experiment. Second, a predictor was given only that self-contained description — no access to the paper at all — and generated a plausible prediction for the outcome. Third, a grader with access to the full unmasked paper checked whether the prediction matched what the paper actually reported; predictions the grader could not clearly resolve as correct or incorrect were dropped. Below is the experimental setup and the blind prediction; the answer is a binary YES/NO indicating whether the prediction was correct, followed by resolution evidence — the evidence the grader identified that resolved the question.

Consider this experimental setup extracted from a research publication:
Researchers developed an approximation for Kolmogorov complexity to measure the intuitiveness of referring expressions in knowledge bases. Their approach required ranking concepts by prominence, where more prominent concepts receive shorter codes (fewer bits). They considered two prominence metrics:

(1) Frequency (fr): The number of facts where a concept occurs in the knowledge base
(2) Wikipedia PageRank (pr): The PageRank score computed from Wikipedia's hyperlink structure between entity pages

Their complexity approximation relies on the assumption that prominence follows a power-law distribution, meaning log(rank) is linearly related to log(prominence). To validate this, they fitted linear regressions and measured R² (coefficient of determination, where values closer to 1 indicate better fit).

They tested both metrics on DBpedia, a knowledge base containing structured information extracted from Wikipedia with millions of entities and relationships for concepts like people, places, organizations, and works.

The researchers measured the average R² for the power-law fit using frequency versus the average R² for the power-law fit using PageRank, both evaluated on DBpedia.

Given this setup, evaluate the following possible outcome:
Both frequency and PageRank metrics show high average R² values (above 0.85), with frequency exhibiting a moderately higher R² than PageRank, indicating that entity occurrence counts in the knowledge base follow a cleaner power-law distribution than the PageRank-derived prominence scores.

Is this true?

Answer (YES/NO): NO